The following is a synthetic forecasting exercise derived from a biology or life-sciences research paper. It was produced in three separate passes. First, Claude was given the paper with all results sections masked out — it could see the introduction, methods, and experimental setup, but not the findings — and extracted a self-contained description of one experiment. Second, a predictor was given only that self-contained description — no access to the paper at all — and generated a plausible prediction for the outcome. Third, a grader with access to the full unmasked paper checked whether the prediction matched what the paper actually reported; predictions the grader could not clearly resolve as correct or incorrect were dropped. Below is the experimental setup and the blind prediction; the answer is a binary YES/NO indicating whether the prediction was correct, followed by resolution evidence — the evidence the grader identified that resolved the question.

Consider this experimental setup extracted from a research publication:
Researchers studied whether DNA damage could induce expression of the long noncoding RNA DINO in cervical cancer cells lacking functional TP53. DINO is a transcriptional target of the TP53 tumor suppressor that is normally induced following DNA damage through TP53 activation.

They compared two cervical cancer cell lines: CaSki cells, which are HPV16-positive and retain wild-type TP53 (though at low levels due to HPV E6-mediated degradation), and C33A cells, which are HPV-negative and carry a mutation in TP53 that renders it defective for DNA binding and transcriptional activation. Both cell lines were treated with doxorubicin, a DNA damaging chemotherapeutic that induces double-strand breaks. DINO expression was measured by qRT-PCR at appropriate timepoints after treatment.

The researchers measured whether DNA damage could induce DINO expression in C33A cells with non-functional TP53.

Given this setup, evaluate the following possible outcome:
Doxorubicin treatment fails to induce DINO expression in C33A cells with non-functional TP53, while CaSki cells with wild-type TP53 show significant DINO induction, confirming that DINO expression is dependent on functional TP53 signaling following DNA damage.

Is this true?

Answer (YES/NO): NO